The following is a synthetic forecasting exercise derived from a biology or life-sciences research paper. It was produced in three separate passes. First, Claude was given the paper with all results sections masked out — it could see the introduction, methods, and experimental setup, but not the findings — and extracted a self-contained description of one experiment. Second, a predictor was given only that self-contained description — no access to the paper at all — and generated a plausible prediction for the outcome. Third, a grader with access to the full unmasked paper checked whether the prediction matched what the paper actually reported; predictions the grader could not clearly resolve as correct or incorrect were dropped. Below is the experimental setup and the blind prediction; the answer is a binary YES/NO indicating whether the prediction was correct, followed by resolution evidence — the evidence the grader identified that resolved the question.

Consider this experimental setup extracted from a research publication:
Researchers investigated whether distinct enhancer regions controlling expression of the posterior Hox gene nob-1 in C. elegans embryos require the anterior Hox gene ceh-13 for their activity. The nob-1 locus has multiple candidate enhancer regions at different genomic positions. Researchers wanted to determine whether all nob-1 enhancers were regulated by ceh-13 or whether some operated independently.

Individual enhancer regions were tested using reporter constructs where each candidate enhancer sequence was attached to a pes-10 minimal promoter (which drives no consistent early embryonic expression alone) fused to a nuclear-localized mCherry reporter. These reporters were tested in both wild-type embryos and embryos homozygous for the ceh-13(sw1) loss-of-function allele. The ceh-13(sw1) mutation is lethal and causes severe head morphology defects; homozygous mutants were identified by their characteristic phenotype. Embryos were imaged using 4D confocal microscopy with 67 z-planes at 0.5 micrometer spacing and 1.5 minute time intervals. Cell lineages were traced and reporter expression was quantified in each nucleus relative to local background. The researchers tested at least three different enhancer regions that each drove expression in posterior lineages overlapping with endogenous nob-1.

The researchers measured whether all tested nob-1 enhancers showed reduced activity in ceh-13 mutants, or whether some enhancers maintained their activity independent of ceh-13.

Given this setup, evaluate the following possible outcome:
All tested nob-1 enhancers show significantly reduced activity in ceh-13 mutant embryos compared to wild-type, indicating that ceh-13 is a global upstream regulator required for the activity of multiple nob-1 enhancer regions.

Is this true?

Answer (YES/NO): NO